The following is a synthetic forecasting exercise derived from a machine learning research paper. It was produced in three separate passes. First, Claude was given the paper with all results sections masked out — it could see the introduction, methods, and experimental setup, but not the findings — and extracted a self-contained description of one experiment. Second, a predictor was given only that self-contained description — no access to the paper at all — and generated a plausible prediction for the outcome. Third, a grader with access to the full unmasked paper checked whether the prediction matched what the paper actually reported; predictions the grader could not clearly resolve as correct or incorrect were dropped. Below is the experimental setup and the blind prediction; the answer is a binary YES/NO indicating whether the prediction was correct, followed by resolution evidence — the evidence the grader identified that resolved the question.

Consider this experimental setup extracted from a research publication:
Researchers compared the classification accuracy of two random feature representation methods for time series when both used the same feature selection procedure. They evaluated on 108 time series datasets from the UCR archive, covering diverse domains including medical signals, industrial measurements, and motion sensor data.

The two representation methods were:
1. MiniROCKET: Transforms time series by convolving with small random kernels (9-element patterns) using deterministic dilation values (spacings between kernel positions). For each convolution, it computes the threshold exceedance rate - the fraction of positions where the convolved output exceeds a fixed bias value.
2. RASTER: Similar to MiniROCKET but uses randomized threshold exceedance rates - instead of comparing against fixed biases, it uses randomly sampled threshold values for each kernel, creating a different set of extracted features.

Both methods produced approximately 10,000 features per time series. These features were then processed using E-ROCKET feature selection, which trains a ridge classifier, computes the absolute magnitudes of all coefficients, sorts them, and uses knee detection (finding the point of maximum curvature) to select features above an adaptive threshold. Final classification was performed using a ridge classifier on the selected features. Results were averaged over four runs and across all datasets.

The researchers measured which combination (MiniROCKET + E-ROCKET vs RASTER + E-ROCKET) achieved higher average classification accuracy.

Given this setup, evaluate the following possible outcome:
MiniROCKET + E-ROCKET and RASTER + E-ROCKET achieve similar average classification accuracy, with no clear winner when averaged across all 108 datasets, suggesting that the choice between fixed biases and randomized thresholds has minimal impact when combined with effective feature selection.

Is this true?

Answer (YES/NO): NO